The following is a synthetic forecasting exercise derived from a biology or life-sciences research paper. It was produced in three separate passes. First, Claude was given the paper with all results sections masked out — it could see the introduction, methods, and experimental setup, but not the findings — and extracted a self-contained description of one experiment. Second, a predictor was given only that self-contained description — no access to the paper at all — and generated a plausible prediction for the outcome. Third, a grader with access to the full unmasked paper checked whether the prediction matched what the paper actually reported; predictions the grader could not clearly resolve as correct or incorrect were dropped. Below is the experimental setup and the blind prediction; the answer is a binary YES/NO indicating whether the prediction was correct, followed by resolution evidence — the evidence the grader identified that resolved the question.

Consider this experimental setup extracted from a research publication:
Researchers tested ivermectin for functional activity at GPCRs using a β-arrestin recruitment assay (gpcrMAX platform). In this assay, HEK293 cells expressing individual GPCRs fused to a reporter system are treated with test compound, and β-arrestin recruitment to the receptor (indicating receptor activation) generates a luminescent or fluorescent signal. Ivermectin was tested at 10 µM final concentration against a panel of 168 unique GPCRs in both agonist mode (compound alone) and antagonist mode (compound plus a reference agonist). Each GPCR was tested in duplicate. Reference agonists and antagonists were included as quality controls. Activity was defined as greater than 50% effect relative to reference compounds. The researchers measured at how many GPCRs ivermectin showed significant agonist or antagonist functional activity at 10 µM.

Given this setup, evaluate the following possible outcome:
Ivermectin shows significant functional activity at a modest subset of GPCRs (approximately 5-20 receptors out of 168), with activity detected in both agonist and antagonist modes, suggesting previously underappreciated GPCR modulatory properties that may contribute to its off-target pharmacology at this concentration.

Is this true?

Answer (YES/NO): NO